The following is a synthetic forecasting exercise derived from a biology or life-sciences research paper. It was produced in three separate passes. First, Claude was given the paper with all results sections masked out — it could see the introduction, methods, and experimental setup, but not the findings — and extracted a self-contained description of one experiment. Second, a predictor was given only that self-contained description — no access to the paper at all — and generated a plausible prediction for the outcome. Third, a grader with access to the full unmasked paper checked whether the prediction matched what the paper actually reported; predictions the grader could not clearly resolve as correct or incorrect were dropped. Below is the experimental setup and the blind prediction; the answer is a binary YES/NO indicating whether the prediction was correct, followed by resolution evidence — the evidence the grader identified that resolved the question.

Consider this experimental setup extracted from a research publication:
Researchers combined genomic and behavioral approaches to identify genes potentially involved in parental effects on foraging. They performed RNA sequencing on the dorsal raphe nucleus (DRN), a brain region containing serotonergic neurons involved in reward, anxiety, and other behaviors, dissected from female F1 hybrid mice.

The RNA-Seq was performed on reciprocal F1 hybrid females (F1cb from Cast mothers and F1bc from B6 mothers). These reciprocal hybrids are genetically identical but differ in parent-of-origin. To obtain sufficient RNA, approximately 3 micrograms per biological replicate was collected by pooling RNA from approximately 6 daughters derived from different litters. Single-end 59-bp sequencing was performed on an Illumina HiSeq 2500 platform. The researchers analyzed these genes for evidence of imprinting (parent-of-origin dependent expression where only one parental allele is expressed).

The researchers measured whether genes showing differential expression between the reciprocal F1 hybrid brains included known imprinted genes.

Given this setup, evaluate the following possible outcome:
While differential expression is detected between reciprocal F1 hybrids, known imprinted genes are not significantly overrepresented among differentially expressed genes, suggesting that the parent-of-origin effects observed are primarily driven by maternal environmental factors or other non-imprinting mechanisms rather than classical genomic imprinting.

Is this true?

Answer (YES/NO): NO